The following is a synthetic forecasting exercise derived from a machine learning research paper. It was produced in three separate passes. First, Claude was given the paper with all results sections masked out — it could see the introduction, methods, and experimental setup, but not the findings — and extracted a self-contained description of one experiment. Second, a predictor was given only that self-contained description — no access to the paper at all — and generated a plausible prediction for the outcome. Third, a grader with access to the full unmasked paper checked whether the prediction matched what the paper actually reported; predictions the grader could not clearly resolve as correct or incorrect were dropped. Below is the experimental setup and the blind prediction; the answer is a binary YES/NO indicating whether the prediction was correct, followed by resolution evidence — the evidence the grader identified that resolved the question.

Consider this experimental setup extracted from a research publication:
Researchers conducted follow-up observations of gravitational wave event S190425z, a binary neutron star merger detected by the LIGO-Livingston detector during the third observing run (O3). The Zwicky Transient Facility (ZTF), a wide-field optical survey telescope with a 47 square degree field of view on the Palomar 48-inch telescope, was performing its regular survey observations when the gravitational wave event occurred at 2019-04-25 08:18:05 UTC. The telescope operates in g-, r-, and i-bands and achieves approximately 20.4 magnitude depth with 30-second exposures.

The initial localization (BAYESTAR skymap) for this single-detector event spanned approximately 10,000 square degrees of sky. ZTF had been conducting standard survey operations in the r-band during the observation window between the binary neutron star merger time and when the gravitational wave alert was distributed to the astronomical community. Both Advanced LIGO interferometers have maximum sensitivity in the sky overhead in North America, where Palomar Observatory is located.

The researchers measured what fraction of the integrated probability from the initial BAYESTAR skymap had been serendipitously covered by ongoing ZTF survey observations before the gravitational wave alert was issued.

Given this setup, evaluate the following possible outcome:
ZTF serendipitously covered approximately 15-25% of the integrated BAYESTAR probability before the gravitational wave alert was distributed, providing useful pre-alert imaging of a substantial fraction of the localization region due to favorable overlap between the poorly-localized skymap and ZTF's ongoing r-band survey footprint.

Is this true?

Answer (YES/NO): YES